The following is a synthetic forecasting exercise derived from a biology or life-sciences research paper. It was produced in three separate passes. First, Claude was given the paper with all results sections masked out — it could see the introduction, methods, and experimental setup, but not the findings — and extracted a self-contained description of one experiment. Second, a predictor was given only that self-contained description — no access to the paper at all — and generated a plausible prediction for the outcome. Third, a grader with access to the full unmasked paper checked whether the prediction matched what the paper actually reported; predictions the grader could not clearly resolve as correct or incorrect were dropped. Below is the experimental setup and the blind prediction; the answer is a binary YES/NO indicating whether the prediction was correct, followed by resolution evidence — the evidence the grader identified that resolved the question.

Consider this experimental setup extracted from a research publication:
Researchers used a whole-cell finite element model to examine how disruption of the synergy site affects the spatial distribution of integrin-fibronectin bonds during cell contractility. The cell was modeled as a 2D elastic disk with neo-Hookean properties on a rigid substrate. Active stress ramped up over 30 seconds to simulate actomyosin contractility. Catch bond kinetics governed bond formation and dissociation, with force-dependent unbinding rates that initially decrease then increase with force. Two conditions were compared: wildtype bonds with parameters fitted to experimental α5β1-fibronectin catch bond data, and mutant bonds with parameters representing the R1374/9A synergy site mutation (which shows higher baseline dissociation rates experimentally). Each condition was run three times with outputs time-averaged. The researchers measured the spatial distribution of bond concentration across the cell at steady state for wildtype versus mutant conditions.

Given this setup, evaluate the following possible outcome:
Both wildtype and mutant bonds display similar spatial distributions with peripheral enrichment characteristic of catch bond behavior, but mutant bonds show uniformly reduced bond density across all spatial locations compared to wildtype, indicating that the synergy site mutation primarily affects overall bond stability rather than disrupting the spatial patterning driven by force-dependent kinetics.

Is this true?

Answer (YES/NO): YES